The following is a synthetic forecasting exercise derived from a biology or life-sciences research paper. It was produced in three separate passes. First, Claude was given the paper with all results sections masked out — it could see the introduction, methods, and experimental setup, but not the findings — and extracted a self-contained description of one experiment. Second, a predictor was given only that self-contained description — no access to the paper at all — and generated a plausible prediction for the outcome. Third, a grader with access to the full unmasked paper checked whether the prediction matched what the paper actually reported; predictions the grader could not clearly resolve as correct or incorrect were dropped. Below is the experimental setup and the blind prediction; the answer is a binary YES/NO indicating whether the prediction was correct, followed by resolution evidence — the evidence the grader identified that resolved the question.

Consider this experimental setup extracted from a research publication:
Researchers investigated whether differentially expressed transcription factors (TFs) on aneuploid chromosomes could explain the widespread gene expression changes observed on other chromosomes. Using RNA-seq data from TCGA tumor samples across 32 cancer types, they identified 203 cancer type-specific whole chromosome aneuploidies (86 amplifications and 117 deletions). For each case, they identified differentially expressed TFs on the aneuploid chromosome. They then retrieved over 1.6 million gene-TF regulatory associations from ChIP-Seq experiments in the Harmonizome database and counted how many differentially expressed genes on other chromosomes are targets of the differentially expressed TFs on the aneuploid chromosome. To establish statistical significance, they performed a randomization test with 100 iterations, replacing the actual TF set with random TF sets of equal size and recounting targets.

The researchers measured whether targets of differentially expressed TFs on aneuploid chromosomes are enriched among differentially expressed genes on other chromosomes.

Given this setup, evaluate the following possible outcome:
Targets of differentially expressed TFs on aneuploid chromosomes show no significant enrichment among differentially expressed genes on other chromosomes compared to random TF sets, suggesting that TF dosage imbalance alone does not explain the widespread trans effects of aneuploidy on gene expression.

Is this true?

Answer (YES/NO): YES